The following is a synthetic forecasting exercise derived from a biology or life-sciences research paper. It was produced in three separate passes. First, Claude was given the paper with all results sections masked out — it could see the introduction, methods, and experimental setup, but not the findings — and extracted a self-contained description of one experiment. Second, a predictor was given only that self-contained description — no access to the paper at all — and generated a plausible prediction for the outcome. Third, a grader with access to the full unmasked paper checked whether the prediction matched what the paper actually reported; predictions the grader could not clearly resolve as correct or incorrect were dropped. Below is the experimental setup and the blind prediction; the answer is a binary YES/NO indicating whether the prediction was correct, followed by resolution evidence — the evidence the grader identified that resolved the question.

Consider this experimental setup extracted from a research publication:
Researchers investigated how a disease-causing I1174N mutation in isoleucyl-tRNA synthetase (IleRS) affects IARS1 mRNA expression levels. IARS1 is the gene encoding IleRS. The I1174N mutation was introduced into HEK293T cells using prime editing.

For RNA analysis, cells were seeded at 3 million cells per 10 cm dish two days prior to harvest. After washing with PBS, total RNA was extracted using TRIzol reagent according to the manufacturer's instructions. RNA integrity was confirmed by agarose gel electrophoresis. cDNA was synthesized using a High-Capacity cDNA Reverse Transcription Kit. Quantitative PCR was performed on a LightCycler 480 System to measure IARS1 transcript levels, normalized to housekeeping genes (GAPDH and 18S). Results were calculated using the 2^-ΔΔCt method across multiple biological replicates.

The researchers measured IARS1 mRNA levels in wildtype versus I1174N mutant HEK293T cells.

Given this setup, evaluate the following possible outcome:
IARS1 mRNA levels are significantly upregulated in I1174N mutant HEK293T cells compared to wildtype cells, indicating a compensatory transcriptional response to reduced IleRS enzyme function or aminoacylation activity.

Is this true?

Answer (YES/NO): NO